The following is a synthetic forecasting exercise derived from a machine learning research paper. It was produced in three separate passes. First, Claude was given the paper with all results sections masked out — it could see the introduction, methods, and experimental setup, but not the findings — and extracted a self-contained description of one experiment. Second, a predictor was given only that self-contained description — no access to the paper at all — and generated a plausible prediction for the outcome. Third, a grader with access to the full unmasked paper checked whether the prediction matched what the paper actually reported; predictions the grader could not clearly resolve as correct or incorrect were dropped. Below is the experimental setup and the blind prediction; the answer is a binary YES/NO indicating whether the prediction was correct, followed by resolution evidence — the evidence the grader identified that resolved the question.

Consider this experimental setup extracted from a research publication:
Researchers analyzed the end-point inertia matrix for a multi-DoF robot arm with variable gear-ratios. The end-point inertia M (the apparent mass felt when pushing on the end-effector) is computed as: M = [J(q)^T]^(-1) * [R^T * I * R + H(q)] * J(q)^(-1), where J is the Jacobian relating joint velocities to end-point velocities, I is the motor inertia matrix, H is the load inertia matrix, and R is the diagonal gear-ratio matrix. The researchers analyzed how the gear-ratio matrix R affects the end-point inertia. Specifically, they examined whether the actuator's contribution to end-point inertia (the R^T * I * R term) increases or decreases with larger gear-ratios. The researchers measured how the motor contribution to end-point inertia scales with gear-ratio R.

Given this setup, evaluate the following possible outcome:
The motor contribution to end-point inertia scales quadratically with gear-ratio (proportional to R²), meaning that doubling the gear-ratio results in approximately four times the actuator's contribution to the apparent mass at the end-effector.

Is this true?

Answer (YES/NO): YES